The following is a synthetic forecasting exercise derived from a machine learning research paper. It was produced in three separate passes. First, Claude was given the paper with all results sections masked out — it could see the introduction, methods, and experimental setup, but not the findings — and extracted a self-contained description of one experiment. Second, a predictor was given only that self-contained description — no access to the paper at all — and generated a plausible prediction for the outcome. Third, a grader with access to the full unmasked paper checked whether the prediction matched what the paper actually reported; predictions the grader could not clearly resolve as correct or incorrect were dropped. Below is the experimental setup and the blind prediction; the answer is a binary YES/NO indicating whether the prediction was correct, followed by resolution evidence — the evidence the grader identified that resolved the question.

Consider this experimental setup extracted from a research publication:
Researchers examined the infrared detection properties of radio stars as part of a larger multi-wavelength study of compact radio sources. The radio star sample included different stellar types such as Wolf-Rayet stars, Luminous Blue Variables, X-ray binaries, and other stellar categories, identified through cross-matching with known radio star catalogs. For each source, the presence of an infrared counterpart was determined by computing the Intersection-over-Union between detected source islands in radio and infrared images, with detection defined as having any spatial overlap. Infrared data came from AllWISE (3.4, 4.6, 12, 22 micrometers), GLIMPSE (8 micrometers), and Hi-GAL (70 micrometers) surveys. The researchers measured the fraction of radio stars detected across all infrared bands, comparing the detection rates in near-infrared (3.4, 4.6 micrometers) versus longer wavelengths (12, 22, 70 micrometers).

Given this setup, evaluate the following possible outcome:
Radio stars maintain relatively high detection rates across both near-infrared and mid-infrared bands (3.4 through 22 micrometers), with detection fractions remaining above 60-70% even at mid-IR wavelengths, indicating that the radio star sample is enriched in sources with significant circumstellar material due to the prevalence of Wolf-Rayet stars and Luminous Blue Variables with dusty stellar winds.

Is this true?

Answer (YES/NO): NO